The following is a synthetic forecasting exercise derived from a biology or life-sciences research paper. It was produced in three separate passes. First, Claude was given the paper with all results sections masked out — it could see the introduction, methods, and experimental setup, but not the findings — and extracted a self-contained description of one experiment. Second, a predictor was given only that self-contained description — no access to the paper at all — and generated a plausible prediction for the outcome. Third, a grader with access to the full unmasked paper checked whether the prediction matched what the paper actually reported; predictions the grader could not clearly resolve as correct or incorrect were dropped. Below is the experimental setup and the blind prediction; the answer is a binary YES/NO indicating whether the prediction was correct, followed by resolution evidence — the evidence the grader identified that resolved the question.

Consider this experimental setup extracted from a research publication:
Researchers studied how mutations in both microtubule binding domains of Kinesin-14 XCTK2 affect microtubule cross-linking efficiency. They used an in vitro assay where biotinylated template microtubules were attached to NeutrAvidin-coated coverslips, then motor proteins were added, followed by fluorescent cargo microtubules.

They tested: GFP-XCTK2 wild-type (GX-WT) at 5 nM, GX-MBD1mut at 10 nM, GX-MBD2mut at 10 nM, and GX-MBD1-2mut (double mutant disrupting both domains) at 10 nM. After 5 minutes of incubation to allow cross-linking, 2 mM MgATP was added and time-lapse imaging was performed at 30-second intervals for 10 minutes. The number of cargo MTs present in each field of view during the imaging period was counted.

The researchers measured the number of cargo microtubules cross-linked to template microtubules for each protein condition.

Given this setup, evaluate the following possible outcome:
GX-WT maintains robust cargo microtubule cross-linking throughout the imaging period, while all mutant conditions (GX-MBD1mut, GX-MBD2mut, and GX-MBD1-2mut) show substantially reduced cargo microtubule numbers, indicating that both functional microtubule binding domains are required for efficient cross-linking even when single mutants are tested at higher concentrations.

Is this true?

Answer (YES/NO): YES